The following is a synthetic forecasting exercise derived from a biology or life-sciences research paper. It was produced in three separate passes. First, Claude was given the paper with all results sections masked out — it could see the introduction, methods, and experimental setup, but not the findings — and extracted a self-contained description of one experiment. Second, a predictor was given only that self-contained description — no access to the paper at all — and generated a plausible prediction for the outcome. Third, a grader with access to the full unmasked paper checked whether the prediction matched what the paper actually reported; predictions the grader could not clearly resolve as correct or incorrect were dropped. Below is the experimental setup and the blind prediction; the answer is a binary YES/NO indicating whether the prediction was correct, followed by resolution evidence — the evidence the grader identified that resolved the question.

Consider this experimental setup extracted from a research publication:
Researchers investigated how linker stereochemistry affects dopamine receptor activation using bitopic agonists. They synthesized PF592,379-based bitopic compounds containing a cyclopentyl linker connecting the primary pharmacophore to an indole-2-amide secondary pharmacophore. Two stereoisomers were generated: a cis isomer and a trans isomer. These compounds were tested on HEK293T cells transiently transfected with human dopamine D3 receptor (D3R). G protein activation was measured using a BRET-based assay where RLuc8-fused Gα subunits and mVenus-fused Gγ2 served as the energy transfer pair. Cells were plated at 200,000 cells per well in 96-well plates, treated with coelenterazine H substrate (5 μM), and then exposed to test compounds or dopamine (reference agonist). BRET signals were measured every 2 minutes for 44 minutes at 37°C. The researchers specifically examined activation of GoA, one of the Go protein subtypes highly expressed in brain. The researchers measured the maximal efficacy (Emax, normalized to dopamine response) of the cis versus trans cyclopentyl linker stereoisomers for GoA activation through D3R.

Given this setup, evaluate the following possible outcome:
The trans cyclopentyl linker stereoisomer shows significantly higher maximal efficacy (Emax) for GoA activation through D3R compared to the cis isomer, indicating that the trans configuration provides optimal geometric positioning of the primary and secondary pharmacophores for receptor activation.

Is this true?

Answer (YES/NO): NO